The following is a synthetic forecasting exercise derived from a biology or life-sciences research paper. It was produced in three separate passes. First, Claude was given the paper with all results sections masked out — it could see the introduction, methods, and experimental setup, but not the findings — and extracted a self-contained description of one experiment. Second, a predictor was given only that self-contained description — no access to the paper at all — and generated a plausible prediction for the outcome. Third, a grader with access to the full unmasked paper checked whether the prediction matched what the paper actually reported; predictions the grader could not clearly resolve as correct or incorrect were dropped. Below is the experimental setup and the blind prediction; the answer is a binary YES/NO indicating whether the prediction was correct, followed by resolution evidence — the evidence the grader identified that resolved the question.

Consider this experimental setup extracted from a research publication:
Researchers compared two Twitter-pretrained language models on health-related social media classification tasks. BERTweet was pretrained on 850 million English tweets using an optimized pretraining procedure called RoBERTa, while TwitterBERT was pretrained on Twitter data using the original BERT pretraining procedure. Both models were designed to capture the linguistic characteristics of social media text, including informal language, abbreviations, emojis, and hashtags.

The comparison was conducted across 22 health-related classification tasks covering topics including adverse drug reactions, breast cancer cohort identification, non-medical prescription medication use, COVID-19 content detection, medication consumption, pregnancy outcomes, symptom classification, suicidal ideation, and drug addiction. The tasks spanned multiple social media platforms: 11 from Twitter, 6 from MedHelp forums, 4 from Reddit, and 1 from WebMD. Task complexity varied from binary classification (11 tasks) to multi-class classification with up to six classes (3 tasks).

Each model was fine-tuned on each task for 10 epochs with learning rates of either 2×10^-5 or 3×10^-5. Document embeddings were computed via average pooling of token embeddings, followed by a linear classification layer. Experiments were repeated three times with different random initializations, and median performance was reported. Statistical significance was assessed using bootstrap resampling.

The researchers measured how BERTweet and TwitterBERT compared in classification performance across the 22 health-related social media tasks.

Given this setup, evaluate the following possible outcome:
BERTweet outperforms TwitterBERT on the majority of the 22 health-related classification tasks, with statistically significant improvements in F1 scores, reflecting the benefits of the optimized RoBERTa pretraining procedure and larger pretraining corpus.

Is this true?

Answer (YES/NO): NO